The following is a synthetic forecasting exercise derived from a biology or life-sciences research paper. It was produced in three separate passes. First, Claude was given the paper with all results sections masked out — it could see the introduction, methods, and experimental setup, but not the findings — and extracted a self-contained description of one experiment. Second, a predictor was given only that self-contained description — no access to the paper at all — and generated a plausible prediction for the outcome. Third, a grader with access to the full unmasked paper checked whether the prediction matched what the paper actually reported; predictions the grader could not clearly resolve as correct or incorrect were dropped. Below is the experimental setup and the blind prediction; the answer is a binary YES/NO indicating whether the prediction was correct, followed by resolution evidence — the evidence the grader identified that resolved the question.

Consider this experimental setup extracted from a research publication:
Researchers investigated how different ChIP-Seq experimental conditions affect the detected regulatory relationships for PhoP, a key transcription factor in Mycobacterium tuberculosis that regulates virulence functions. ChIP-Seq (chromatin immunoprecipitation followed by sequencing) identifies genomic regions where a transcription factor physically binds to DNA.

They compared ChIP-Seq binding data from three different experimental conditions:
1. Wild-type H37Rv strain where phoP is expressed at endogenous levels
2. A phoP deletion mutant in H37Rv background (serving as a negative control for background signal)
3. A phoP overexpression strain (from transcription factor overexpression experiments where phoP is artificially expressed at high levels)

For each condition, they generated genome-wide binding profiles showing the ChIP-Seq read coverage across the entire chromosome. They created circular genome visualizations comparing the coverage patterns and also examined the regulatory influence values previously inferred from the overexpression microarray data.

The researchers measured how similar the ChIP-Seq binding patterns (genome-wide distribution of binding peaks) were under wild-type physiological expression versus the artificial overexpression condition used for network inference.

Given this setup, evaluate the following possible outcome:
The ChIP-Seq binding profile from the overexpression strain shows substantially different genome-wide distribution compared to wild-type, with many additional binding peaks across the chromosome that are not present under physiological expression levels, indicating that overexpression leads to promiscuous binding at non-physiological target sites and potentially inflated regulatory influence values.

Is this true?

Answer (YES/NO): YES